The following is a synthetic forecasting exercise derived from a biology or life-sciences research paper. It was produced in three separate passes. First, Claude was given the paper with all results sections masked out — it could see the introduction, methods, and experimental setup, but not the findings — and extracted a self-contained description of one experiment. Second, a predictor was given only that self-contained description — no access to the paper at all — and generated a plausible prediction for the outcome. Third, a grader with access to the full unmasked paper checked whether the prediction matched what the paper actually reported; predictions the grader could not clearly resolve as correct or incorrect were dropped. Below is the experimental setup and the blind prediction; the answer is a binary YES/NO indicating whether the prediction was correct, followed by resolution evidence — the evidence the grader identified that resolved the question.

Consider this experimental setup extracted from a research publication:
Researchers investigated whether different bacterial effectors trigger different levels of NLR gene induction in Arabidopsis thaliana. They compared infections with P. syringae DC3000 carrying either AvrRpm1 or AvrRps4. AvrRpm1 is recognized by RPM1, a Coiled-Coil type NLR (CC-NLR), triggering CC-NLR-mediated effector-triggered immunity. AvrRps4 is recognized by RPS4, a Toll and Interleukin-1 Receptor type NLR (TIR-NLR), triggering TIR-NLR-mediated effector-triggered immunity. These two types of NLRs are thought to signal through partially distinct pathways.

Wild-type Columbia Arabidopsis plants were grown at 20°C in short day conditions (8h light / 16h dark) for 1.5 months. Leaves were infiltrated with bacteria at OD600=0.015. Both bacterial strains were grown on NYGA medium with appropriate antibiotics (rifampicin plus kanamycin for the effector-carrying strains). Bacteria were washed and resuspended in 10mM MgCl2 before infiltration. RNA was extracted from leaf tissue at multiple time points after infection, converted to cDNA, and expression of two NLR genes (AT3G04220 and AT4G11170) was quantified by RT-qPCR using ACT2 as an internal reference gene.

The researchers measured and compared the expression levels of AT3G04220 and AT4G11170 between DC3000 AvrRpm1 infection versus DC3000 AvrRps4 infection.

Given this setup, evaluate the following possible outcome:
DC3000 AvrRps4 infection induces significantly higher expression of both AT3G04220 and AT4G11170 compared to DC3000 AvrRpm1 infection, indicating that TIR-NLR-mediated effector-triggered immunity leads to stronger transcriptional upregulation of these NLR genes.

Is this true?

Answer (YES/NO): NO